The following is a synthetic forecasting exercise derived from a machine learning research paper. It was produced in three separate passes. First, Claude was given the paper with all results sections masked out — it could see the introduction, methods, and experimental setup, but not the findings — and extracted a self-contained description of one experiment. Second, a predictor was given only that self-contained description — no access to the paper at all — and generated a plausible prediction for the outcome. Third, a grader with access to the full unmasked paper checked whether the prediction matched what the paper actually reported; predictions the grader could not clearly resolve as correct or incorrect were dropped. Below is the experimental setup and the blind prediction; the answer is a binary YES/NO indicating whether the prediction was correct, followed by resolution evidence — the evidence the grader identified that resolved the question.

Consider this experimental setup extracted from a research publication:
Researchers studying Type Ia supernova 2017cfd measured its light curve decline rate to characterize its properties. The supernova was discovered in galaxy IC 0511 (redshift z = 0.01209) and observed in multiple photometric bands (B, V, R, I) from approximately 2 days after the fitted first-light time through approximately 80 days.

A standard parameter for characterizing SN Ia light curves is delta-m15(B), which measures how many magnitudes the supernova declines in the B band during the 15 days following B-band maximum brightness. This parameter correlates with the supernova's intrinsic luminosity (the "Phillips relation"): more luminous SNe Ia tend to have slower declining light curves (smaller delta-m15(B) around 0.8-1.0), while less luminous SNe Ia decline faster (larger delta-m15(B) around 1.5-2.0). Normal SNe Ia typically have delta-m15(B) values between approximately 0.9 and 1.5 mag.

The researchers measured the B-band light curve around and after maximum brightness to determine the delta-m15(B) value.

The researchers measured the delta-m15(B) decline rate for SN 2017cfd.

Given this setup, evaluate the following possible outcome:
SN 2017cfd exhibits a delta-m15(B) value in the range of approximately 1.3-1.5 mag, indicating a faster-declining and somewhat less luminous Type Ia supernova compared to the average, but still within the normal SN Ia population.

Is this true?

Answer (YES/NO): NO